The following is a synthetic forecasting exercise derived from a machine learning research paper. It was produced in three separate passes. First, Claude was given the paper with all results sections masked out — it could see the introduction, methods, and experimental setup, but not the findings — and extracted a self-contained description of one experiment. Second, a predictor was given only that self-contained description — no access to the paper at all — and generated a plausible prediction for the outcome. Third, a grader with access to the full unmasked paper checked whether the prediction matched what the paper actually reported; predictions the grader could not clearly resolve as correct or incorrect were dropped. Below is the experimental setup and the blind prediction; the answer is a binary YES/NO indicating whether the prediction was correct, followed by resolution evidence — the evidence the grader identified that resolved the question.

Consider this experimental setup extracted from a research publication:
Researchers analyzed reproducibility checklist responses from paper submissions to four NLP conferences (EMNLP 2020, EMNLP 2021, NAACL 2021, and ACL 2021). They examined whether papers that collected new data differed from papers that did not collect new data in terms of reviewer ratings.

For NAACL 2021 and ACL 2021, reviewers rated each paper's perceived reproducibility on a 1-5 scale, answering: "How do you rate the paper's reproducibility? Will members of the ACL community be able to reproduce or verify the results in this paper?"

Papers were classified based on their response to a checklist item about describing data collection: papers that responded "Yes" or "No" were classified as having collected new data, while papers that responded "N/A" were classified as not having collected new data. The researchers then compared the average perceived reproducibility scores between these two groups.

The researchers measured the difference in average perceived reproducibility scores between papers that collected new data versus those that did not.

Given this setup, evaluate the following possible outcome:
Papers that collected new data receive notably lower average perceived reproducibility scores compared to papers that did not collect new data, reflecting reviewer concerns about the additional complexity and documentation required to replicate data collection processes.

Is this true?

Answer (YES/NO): YES